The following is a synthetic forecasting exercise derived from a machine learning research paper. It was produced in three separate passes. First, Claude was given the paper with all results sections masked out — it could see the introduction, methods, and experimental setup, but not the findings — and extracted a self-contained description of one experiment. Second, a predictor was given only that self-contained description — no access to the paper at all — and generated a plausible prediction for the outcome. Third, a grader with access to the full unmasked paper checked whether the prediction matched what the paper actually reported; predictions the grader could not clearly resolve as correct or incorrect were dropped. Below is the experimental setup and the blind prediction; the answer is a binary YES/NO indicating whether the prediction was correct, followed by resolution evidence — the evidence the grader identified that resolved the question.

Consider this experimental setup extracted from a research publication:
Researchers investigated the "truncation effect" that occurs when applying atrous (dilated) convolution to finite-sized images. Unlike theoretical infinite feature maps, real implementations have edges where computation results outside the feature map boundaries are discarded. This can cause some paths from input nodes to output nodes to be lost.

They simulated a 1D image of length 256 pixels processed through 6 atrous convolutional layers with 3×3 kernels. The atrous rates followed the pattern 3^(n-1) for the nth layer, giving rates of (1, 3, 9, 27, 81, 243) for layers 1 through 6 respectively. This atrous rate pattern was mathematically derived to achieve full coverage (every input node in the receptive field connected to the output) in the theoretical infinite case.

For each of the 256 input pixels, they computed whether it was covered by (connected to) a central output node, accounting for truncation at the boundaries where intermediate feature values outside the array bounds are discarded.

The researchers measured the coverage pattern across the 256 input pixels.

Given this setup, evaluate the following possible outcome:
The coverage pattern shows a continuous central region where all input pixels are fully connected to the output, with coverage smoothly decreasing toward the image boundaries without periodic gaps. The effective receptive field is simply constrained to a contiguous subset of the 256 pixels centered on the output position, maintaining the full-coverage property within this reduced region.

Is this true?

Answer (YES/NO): NO